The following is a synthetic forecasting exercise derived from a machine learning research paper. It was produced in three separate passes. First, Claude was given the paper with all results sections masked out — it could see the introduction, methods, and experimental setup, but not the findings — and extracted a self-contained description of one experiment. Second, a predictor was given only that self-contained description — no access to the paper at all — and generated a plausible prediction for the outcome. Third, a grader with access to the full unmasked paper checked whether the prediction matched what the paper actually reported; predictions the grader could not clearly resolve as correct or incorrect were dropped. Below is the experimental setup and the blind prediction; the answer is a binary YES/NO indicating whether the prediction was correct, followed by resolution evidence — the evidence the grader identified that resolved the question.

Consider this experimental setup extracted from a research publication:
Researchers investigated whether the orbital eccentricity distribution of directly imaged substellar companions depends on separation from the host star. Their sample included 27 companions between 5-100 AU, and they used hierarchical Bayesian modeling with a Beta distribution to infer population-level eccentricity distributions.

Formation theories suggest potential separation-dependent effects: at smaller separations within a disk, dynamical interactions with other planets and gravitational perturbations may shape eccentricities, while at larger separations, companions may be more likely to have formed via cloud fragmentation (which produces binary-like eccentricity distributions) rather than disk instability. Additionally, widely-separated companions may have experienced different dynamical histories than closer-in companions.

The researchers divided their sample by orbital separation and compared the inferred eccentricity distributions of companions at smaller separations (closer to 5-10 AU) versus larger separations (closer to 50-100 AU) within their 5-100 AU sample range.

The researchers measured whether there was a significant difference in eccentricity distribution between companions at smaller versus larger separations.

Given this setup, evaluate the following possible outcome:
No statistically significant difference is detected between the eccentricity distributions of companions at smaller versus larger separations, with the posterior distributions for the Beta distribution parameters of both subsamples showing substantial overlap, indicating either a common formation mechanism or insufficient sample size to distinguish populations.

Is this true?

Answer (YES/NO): YES